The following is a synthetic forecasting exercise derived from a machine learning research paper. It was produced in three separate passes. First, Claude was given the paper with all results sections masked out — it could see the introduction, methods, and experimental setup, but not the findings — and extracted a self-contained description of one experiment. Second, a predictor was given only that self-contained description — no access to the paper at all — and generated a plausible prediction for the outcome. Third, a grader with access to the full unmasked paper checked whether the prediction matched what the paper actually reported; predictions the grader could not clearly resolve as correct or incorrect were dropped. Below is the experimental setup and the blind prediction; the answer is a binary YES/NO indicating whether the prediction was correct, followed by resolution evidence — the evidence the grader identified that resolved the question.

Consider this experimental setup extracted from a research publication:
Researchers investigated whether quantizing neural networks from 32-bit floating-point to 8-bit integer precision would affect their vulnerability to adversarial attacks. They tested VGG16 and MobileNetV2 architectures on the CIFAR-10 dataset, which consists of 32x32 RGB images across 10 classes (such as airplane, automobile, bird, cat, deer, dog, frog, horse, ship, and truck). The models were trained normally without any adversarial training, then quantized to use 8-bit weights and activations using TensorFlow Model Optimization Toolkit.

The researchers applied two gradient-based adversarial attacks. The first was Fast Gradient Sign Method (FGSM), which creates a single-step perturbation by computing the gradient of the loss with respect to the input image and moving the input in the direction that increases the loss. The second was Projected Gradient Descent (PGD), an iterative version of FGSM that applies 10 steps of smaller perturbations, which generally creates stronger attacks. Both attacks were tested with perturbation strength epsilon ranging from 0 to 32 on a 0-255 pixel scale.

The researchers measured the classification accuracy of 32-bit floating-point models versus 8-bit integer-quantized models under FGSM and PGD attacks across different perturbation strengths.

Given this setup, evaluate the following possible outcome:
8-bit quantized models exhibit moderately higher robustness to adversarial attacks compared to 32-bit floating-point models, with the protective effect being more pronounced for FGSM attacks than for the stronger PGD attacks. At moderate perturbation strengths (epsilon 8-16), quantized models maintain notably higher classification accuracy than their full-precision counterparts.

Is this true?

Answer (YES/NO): NO